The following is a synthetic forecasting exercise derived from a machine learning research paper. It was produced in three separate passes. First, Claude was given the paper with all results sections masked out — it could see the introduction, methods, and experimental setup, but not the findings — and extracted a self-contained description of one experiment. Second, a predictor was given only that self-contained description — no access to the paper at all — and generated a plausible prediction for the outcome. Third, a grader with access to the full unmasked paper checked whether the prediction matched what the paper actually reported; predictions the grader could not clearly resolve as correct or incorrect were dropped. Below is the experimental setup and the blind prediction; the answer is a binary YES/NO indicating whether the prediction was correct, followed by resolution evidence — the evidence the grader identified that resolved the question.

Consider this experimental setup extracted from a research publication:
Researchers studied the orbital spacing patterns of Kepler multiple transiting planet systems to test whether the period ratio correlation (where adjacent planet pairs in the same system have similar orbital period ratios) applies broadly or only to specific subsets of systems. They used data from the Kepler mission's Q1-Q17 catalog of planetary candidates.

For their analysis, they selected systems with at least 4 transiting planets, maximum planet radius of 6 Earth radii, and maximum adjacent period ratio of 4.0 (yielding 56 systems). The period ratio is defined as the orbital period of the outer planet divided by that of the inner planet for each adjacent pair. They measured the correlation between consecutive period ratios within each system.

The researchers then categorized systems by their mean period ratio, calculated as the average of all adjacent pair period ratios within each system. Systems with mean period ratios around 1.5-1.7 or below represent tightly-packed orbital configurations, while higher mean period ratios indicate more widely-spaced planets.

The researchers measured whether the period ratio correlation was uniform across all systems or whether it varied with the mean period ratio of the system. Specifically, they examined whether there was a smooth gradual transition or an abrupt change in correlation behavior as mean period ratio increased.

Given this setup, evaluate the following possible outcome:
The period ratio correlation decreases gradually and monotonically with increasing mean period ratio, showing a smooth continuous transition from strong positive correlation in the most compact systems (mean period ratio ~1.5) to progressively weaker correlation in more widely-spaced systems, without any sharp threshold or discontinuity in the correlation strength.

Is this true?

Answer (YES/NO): NO